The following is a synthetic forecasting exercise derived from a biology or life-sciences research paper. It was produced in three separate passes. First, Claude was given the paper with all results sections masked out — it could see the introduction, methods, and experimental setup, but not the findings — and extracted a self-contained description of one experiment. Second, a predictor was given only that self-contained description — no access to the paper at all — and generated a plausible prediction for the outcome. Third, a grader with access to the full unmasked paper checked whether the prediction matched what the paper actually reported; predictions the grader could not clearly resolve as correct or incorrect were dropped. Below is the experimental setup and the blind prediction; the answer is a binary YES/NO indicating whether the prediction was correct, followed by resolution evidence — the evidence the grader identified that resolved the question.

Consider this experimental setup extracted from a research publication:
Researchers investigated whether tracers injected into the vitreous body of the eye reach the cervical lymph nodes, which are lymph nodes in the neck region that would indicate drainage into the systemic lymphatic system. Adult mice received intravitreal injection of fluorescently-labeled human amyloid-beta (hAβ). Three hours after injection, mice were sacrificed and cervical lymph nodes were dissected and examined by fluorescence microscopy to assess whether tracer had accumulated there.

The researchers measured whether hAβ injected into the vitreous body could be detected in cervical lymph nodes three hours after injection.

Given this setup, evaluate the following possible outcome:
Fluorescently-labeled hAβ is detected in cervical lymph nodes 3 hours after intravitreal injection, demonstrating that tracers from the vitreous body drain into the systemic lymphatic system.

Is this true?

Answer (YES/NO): YES